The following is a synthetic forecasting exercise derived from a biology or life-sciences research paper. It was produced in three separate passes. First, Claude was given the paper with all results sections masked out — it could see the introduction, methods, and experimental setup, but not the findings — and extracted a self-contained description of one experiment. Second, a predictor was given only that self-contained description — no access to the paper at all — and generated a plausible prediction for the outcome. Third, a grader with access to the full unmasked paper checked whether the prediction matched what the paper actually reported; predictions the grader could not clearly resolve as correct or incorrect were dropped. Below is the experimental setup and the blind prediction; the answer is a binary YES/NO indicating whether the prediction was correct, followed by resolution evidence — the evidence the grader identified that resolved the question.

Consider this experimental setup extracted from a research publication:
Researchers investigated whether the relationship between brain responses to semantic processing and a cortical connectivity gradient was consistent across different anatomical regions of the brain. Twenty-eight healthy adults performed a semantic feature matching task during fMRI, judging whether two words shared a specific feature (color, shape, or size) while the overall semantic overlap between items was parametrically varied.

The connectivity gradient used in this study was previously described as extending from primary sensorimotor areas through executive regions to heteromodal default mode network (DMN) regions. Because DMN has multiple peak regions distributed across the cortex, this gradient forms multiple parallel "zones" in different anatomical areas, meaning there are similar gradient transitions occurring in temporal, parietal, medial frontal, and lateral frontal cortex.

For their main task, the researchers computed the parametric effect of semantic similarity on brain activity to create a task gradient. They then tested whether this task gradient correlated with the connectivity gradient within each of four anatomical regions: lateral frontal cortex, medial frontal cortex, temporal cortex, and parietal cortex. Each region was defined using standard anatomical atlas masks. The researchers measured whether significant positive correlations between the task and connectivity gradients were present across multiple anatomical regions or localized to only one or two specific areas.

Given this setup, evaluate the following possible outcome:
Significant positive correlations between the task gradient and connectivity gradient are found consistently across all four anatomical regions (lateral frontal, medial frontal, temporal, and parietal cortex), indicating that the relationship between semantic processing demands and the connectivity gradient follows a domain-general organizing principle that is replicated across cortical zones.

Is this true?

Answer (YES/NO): YES